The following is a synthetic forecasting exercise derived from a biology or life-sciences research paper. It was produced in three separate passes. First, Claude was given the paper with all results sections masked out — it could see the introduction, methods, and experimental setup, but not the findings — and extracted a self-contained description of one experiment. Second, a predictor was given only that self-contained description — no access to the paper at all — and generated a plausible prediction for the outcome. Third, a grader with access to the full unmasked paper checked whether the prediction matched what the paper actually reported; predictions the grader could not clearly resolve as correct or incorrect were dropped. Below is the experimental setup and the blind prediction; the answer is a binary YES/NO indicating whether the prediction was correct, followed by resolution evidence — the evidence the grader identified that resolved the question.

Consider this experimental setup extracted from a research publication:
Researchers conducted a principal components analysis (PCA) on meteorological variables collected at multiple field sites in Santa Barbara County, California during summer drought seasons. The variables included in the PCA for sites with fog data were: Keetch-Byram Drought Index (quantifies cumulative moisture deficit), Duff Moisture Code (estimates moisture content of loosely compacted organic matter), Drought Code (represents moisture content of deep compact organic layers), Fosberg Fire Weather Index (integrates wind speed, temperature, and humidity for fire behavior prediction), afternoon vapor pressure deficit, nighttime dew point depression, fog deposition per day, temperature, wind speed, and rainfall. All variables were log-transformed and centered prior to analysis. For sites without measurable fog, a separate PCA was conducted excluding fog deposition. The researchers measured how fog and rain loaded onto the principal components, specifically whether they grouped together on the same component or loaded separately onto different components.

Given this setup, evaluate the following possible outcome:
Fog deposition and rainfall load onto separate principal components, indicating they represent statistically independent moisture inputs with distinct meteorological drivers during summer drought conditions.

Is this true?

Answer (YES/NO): NO